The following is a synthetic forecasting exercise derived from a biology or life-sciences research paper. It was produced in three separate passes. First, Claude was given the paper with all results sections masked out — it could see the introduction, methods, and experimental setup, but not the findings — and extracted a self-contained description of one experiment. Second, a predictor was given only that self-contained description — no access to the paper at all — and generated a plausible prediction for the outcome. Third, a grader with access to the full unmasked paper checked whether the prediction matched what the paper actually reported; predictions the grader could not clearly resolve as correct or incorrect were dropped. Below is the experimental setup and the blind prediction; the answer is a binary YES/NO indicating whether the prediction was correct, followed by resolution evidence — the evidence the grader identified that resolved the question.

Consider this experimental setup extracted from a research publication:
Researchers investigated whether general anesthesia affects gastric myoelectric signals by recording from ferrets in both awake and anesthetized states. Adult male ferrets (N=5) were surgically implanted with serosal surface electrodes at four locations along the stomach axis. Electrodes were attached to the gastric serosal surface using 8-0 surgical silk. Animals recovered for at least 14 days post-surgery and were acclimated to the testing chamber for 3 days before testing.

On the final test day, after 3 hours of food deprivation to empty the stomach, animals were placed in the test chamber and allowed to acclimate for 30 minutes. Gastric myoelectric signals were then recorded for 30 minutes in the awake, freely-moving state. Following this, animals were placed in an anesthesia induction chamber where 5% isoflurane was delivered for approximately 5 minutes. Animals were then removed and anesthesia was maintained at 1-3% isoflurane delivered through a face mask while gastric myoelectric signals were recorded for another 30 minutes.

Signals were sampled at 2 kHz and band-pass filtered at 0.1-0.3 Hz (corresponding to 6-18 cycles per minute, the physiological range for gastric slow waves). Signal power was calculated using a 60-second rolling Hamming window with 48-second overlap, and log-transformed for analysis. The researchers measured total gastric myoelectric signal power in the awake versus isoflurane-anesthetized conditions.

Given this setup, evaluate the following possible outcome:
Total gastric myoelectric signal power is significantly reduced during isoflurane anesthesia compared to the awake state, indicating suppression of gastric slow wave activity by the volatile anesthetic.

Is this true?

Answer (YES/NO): YES